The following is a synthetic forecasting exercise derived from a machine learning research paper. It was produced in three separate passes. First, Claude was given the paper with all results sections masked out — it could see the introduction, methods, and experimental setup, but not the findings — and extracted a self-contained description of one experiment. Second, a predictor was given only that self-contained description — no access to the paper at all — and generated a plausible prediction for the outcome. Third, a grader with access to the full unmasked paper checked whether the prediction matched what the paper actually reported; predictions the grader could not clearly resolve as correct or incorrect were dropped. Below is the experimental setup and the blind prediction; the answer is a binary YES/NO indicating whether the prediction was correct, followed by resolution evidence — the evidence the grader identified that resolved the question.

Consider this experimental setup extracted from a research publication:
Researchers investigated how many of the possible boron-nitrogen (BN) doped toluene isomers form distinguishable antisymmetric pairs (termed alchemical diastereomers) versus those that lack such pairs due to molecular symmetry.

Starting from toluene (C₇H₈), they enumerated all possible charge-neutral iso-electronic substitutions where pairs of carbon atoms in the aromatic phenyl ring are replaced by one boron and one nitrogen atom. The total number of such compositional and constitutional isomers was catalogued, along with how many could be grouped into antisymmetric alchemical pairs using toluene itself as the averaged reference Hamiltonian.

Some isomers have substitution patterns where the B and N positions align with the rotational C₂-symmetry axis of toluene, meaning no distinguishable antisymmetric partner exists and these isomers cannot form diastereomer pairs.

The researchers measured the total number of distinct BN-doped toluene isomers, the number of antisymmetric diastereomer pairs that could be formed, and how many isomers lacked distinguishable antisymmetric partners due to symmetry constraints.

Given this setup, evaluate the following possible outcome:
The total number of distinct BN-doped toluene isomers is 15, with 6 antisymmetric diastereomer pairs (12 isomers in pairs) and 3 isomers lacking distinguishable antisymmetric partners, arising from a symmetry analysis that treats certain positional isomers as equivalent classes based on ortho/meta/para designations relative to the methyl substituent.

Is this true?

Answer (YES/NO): NO